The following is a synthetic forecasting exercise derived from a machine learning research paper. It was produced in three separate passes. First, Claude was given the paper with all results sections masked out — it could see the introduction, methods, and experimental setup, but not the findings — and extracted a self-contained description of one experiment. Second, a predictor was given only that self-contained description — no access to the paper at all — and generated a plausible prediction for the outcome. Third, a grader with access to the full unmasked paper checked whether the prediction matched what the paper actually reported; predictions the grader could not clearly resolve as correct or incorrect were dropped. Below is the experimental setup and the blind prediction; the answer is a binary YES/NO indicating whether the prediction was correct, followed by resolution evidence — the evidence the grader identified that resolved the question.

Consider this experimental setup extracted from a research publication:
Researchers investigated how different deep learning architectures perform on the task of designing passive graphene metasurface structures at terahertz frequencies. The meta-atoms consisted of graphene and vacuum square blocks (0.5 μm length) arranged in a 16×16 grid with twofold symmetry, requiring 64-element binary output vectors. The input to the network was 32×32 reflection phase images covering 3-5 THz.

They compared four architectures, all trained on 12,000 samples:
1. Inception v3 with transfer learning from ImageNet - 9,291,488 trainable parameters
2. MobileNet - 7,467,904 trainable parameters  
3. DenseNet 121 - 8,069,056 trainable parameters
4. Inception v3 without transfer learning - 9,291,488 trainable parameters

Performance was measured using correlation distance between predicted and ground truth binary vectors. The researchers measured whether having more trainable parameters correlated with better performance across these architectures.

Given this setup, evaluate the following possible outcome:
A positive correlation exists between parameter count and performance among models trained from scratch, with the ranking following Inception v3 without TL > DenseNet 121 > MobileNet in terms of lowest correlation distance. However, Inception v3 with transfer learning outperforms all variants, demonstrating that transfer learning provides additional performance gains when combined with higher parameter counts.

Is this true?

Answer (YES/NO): NO